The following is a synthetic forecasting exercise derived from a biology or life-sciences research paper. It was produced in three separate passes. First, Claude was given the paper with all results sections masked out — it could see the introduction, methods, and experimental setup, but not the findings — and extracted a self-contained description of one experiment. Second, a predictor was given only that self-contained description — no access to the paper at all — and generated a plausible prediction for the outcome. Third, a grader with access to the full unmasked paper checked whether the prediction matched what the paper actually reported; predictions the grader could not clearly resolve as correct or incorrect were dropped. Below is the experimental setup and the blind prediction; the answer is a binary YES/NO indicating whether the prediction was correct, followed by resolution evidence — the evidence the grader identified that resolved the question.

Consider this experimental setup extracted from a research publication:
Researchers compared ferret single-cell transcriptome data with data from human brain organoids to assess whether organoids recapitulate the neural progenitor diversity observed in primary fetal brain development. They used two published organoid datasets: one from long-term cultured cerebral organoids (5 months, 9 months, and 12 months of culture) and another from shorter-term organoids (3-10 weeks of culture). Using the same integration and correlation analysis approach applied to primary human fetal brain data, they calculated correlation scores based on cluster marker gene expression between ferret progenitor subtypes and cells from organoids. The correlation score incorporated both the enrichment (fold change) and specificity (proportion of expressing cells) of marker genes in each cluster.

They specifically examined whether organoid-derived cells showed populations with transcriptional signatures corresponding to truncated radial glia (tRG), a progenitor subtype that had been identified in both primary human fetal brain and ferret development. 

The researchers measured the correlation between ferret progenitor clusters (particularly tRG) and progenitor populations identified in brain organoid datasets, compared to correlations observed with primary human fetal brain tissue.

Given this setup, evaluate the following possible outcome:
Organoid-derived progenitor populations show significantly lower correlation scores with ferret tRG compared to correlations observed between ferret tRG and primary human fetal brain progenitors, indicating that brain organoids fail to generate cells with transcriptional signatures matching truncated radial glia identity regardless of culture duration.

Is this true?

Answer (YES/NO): YES